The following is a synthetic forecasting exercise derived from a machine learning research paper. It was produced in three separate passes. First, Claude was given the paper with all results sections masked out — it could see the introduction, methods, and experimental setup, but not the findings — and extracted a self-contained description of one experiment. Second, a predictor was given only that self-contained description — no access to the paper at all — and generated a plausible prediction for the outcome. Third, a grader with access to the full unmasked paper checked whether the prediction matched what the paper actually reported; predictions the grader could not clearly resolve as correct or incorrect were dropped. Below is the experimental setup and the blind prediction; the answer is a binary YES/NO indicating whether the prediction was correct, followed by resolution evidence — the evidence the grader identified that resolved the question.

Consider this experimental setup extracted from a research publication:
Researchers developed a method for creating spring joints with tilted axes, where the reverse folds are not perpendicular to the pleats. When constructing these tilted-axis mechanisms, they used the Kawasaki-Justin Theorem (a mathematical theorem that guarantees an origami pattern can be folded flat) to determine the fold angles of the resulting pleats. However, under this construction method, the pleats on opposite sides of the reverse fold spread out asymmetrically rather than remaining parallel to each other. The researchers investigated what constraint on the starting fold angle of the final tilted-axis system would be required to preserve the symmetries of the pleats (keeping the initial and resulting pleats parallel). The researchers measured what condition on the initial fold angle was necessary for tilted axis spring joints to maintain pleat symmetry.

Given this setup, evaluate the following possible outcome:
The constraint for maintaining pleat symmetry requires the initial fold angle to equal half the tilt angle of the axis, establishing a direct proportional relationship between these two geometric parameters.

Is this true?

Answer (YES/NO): NO